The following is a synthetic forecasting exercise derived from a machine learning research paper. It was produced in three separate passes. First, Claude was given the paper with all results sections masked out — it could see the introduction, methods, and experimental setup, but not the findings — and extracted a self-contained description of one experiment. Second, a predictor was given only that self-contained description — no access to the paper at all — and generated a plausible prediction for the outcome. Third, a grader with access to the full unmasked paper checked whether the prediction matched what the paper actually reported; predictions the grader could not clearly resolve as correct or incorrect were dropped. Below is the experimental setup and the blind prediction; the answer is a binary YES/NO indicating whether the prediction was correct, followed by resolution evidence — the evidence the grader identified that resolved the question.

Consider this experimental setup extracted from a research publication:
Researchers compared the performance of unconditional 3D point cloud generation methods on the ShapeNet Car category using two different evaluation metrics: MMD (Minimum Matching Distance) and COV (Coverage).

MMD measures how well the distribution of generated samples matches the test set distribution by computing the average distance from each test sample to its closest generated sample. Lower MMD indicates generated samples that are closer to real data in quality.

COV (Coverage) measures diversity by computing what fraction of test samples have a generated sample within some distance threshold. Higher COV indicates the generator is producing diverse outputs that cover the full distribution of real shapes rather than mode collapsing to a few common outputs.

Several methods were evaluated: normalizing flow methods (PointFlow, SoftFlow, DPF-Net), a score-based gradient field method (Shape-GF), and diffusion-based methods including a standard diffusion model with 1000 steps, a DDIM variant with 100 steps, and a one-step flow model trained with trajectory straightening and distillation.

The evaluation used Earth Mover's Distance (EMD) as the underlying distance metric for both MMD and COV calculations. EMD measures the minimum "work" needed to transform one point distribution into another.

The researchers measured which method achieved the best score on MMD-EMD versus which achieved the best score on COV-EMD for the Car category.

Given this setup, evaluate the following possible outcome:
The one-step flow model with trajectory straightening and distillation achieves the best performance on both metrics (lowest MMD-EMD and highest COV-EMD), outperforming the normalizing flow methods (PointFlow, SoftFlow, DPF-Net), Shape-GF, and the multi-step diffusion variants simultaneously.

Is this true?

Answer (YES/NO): NO